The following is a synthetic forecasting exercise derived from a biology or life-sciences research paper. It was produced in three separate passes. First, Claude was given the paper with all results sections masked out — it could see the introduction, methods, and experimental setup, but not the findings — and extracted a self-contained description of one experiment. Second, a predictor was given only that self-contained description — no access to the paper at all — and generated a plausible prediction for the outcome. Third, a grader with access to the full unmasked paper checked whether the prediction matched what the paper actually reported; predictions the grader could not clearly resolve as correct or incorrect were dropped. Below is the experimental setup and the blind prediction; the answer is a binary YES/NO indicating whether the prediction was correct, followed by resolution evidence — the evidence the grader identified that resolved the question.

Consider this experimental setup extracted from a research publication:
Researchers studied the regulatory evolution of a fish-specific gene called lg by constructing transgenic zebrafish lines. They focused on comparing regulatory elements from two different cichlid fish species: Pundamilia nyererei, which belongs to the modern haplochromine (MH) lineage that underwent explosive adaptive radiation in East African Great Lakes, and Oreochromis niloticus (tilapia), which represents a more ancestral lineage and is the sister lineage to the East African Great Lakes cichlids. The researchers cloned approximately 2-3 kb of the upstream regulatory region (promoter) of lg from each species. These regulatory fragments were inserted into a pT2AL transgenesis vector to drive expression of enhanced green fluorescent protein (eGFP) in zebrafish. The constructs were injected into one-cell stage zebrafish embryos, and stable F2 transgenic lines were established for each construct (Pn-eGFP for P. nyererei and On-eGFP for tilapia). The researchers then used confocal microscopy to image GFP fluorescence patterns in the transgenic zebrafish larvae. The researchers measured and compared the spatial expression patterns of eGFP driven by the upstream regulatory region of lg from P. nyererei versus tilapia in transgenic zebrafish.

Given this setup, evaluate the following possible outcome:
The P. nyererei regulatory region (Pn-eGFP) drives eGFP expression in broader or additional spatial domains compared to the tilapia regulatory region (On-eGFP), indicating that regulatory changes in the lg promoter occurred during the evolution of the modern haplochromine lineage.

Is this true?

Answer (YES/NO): YES